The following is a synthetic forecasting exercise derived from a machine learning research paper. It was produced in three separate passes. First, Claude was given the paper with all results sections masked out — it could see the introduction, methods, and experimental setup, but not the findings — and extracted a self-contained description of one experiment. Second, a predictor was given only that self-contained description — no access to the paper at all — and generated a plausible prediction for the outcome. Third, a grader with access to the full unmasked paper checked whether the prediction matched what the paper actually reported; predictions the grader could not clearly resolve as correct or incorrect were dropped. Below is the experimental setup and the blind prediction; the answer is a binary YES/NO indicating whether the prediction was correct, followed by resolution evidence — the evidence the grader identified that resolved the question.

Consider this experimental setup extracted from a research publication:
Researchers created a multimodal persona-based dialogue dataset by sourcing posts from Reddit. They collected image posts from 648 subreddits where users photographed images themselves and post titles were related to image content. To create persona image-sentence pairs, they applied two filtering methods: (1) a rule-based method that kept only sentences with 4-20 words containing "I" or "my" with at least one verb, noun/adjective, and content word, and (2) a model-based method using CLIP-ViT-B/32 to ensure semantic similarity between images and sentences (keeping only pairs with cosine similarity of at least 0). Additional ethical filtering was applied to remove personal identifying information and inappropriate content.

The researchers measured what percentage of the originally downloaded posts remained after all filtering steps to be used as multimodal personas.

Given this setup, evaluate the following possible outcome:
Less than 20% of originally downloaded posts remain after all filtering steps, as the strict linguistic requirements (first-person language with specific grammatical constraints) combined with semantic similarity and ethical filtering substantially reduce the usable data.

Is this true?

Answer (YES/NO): YES